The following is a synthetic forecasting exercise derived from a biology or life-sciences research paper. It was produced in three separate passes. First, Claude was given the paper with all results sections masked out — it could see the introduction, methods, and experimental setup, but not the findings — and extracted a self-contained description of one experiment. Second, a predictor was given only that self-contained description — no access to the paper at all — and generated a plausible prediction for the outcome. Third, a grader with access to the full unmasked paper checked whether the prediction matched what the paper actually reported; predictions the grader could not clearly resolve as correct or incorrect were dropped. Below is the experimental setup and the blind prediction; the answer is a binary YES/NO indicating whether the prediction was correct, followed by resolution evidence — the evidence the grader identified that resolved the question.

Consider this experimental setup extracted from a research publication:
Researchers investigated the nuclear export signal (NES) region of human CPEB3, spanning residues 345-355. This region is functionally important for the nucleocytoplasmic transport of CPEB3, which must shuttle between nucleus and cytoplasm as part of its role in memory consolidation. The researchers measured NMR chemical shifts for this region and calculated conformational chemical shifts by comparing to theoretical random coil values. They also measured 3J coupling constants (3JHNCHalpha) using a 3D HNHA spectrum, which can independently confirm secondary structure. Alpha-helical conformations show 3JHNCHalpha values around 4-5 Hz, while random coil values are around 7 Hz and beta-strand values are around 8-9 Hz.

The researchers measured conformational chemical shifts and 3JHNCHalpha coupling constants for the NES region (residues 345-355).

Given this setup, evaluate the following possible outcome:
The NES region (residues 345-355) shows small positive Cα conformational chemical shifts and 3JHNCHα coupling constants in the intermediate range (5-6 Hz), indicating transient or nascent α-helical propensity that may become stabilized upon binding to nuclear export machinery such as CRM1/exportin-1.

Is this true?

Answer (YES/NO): NO